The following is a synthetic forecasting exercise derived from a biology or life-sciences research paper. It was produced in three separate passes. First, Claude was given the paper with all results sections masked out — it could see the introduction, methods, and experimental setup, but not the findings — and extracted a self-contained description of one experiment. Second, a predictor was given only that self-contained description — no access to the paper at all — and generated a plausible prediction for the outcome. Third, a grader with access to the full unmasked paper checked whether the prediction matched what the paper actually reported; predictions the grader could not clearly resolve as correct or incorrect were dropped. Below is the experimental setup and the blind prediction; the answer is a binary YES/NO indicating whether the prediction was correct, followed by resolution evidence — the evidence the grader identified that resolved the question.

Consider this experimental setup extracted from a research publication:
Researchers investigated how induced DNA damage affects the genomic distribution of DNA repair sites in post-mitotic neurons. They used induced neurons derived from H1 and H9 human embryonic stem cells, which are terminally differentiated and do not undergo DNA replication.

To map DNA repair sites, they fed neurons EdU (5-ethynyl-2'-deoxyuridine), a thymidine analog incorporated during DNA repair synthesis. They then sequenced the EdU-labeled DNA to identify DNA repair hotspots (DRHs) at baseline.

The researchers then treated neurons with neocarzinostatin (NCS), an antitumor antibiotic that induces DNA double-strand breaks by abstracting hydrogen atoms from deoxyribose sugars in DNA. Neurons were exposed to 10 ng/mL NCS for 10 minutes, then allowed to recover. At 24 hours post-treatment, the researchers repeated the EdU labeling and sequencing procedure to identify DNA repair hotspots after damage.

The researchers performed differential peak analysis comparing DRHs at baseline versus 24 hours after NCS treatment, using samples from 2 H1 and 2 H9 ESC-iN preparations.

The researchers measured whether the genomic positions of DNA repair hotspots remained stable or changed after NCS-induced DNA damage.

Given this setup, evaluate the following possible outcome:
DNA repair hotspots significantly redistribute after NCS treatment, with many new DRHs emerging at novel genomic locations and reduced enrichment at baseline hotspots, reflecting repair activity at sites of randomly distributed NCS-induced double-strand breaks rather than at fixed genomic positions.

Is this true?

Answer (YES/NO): NO